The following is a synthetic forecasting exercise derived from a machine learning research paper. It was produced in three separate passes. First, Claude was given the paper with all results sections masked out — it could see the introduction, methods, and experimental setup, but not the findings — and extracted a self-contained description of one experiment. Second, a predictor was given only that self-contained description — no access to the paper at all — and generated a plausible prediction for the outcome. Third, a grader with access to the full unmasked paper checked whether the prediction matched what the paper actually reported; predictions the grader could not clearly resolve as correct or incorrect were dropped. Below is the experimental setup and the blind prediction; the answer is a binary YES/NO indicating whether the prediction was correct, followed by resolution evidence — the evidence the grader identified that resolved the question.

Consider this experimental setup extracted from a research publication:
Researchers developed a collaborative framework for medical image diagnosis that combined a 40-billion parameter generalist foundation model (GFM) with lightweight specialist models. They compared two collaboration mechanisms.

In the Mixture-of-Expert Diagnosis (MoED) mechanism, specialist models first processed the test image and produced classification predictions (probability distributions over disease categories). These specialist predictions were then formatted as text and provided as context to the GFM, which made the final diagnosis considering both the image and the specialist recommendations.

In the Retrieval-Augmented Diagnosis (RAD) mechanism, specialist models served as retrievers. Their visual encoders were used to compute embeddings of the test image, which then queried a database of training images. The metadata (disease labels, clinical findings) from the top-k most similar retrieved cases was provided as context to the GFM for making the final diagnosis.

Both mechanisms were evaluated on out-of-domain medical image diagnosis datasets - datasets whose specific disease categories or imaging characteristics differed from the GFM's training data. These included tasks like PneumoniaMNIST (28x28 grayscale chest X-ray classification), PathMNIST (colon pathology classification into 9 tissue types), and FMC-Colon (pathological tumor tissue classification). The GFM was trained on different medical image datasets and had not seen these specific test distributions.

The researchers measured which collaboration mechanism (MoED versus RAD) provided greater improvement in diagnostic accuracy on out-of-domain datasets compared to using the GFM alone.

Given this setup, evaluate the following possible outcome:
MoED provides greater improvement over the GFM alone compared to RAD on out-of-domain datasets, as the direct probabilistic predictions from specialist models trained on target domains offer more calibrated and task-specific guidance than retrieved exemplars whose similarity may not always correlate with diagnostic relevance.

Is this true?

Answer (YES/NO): NO